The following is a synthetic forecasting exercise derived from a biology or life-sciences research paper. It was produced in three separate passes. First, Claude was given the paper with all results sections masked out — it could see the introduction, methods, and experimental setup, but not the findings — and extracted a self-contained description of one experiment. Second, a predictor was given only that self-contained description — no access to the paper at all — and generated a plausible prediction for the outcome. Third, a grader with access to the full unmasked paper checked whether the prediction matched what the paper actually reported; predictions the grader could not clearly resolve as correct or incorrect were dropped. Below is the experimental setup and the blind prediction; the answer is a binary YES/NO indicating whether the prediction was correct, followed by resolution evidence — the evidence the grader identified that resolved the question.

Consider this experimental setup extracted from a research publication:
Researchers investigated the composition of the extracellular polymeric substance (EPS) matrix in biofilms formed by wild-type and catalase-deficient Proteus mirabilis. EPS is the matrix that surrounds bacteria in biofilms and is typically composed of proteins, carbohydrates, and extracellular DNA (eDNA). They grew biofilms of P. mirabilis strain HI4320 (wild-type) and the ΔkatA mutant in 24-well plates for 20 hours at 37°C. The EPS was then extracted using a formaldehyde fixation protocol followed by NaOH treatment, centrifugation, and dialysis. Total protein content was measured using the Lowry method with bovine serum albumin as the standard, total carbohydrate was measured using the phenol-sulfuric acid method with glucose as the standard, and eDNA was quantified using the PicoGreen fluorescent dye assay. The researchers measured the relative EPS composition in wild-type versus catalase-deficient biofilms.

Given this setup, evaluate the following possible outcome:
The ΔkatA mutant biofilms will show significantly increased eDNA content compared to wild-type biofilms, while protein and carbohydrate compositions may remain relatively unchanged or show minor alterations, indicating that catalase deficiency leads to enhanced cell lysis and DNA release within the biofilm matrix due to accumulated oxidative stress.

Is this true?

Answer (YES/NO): NO